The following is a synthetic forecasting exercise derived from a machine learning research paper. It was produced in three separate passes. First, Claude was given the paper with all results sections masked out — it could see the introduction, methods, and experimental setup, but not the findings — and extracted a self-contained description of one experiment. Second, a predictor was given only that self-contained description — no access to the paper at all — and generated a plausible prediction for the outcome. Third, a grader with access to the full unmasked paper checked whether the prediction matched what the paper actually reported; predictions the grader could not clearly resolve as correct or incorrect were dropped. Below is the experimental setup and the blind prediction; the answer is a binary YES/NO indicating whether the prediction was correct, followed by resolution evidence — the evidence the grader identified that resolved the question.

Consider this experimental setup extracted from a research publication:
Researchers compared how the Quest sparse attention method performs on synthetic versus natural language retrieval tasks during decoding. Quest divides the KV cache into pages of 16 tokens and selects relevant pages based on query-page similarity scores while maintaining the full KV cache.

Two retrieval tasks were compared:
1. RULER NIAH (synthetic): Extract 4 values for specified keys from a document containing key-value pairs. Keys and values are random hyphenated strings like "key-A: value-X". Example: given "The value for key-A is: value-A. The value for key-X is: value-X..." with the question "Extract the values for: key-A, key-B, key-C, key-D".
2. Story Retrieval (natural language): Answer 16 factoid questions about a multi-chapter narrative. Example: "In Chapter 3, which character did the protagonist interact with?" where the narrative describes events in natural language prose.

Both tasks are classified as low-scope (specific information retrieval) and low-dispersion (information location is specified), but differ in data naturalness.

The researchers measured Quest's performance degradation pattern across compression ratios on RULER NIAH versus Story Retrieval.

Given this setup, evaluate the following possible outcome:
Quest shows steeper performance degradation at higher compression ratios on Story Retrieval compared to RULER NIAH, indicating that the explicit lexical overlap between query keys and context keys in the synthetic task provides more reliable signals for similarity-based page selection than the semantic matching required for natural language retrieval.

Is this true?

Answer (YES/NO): NO